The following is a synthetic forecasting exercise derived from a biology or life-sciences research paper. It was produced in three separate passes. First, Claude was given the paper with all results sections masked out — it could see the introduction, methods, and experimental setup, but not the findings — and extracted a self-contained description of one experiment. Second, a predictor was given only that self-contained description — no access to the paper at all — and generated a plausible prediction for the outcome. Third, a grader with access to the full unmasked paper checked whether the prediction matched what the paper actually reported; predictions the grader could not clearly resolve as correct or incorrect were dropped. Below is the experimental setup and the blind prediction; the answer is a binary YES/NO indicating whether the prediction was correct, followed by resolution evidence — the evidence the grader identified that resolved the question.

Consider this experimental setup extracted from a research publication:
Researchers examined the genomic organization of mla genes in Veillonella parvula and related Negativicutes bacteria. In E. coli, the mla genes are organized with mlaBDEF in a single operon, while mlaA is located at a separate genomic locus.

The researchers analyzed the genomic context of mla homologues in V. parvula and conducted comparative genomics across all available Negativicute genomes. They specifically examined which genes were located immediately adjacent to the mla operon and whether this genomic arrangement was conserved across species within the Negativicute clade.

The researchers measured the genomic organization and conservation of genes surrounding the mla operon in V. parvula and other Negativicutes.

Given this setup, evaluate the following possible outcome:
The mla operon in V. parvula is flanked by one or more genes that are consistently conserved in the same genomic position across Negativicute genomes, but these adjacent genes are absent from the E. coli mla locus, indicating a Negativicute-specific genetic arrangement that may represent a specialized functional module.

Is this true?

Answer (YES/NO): YES